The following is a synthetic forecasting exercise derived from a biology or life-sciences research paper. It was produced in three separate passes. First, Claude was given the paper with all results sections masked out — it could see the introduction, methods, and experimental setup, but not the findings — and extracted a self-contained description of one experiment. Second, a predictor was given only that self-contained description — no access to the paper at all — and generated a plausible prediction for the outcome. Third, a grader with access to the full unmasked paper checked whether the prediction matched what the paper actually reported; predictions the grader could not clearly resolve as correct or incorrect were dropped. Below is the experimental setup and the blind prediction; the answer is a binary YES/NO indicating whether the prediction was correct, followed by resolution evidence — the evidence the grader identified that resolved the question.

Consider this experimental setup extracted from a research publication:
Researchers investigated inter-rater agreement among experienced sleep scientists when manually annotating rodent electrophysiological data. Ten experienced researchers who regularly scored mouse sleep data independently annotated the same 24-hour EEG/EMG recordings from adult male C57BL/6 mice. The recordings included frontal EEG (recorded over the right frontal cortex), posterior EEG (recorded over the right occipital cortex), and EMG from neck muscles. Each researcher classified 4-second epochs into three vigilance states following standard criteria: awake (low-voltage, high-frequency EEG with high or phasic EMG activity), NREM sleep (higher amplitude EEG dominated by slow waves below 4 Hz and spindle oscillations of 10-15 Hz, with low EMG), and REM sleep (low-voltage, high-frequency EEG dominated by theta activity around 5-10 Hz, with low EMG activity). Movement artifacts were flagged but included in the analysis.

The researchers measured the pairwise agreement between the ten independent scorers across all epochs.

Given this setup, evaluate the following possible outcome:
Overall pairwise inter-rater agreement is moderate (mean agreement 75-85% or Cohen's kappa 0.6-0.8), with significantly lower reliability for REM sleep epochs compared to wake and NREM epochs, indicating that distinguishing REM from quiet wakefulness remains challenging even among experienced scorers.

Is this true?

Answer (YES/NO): NO